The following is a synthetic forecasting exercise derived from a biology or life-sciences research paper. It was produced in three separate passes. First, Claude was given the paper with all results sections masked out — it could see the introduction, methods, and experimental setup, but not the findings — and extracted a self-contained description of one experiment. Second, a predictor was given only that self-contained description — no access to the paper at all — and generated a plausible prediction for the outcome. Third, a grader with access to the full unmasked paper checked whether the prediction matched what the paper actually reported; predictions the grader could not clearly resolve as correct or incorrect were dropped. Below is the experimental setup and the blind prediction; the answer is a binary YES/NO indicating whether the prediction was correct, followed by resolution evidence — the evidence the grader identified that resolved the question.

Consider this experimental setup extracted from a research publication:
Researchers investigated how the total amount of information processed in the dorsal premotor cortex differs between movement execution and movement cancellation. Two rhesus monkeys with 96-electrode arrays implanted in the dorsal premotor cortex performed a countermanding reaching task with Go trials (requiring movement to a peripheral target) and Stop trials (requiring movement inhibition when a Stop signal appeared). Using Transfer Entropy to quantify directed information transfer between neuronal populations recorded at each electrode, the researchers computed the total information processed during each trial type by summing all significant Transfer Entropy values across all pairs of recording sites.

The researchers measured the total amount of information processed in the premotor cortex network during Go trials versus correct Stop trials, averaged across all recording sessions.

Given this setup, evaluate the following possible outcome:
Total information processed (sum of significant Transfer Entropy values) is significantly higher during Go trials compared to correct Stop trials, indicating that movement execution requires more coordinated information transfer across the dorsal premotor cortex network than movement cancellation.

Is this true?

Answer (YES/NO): YES